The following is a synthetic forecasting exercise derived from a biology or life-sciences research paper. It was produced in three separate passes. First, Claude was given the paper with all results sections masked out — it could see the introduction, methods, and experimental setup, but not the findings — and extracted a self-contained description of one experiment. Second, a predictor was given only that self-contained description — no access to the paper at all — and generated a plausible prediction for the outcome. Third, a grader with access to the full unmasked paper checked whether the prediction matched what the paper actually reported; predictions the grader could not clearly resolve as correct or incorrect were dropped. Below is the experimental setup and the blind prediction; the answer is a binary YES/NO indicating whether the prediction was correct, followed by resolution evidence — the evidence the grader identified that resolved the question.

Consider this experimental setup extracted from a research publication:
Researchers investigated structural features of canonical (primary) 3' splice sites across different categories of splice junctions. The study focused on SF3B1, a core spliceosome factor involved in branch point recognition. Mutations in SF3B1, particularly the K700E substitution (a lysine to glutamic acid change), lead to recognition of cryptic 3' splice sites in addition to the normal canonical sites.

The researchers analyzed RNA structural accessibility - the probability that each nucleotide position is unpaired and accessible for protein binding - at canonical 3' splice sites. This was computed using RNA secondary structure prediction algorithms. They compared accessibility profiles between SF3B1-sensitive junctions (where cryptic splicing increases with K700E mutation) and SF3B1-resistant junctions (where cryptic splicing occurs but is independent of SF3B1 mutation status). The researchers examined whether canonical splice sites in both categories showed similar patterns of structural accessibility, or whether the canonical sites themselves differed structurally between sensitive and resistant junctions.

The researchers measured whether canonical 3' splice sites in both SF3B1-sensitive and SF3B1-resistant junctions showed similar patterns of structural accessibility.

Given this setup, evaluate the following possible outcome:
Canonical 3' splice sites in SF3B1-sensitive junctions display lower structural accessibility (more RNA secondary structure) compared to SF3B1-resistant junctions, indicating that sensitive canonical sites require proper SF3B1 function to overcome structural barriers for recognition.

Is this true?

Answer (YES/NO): NO